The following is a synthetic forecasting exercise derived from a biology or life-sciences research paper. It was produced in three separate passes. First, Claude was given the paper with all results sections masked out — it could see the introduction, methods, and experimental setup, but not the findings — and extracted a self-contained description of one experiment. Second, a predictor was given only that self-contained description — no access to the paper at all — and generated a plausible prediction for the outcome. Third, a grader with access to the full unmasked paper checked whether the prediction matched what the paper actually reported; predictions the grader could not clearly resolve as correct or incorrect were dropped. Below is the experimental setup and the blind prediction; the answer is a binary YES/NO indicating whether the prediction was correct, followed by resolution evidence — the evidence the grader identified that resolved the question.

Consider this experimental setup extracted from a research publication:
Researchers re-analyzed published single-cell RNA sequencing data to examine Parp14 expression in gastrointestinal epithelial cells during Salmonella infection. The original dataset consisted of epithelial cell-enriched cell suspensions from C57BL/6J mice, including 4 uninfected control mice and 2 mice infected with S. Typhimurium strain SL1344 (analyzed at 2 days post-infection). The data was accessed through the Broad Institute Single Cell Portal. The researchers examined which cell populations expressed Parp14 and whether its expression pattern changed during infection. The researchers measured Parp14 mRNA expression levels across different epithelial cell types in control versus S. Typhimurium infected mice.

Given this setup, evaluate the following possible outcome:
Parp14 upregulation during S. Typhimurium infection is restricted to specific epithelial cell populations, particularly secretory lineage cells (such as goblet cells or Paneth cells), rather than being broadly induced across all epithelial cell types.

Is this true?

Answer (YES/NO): NO